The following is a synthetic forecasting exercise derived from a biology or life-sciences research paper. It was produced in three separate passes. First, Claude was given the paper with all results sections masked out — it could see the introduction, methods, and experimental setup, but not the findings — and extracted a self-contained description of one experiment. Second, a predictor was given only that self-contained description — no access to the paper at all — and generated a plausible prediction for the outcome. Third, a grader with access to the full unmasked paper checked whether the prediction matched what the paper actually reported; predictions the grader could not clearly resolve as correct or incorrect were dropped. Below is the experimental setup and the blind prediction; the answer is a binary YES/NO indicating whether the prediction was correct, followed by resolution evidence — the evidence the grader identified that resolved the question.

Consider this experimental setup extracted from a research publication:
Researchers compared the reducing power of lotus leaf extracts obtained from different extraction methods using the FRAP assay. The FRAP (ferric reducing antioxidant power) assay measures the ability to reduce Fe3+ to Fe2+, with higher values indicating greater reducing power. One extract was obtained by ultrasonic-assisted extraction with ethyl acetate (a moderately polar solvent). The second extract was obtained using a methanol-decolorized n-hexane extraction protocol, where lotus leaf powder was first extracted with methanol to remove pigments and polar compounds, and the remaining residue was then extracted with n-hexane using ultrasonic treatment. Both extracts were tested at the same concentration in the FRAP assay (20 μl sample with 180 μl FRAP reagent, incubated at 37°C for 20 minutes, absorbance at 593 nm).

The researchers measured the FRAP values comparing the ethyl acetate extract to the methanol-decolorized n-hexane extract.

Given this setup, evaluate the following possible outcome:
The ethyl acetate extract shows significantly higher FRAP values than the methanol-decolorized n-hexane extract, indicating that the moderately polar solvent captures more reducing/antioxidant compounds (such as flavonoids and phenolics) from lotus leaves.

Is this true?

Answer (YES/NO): NO